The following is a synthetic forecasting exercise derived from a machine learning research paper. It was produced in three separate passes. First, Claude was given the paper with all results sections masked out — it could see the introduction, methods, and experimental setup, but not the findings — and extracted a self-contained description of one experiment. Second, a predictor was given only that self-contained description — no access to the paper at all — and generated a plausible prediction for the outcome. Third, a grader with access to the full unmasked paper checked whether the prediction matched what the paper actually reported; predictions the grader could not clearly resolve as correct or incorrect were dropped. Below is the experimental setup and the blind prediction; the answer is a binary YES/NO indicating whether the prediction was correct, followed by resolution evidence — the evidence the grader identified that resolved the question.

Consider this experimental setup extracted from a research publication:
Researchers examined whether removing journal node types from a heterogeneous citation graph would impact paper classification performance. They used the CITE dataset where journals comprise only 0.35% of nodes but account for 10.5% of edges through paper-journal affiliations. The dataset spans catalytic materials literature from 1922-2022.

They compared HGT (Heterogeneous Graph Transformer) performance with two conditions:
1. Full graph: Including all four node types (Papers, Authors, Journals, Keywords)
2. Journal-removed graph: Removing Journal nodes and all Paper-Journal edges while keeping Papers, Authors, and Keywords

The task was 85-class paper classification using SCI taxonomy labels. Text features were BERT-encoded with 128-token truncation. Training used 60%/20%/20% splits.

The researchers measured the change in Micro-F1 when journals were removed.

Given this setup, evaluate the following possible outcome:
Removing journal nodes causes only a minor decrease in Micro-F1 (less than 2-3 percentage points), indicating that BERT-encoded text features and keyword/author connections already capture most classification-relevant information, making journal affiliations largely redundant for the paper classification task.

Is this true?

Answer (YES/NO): NO